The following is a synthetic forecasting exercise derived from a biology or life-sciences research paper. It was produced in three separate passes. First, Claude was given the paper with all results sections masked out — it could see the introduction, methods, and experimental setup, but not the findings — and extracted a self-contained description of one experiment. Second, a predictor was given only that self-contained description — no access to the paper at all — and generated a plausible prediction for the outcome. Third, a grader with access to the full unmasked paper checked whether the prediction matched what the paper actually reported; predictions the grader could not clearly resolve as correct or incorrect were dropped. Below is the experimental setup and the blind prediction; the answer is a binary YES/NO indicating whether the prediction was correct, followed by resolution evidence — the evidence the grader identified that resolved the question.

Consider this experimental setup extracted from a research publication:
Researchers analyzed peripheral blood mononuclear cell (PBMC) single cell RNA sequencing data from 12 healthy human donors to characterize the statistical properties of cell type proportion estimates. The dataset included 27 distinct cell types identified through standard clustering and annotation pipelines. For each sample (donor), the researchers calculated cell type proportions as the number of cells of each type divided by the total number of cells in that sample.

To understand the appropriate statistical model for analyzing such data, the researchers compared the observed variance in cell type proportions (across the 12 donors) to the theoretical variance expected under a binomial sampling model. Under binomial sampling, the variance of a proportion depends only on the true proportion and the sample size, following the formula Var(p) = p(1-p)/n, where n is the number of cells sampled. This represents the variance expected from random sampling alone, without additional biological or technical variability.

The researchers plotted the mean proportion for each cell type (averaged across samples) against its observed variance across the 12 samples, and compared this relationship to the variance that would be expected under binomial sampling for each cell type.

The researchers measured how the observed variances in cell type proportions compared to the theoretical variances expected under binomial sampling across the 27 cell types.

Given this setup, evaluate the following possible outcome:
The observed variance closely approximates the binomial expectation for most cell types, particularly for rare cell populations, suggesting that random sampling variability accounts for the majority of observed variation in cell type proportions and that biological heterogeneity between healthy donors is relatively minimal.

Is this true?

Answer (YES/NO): NO